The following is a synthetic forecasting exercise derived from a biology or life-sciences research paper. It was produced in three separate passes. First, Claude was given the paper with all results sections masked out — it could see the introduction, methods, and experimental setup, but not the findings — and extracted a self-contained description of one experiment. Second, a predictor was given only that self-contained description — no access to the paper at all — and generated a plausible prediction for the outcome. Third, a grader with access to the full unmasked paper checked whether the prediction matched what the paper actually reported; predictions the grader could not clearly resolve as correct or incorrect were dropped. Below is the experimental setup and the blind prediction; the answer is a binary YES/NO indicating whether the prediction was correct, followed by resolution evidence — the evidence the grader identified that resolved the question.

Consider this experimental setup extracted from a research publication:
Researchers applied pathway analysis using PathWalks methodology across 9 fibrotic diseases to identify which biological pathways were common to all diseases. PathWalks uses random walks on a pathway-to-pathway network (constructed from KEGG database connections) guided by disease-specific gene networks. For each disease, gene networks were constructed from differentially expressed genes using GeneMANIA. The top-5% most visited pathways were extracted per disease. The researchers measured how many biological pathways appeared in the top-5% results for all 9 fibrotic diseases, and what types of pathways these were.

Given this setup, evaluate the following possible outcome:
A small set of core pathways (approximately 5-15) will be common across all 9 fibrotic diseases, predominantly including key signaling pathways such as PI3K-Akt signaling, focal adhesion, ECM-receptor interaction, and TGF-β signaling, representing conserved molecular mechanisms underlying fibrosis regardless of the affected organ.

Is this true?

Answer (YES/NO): NO